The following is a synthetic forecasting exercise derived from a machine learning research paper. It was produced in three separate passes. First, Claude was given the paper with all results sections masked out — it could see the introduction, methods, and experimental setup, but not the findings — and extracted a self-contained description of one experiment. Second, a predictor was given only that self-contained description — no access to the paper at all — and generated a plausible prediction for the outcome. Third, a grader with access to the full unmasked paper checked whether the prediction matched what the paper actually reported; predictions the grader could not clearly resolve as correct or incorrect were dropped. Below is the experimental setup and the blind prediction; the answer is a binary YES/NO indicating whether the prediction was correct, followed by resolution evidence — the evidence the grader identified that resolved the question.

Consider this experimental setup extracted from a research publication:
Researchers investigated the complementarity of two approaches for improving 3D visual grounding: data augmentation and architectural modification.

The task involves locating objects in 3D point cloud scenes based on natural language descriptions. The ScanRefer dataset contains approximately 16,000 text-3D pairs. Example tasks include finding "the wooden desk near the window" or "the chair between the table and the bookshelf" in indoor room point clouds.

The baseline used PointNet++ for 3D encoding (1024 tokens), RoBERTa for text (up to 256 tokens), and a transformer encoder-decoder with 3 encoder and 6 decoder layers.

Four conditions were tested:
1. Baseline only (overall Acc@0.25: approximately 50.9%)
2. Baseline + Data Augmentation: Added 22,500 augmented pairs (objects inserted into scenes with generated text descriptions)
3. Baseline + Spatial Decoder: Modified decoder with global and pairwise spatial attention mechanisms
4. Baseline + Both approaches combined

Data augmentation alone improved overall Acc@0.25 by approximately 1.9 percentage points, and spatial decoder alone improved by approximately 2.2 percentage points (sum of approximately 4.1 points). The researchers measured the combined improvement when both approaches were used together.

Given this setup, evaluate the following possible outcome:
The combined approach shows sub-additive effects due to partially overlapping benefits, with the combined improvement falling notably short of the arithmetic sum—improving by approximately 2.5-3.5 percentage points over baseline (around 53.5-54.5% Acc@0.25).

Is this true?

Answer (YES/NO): YES